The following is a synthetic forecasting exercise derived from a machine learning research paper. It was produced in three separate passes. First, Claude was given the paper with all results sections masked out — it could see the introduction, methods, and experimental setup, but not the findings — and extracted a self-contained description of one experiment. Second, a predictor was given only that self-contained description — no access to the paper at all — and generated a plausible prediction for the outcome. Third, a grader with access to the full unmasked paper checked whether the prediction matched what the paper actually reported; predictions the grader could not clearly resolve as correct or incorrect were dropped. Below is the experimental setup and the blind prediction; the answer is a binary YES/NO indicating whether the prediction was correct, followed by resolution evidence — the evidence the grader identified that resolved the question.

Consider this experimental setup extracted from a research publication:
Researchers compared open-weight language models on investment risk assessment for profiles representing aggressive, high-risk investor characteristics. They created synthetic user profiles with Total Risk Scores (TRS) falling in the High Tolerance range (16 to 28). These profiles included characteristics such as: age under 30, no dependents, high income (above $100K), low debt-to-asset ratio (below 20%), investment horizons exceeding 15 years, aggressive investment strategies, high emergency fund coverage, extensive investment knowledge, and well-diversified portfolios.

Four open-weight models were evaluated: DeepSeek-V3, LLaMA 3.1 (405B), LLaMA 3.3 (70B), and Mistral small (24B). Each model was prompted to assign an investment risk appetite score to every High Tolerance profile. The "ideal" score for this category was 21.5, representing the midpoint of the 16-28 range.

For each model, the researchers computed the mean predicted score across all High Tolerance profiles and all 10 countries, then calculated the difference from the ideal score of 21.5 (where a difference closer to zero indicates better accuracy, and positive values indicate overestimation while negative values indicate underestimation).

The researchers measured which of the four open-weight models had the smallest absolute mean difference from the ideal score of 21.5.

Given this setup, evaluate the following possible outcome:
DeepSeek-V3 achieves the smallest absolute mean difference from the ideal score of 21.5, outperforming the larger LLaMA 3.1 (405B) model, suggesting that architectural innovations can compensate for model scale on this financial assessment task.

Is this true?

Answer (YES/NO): YES